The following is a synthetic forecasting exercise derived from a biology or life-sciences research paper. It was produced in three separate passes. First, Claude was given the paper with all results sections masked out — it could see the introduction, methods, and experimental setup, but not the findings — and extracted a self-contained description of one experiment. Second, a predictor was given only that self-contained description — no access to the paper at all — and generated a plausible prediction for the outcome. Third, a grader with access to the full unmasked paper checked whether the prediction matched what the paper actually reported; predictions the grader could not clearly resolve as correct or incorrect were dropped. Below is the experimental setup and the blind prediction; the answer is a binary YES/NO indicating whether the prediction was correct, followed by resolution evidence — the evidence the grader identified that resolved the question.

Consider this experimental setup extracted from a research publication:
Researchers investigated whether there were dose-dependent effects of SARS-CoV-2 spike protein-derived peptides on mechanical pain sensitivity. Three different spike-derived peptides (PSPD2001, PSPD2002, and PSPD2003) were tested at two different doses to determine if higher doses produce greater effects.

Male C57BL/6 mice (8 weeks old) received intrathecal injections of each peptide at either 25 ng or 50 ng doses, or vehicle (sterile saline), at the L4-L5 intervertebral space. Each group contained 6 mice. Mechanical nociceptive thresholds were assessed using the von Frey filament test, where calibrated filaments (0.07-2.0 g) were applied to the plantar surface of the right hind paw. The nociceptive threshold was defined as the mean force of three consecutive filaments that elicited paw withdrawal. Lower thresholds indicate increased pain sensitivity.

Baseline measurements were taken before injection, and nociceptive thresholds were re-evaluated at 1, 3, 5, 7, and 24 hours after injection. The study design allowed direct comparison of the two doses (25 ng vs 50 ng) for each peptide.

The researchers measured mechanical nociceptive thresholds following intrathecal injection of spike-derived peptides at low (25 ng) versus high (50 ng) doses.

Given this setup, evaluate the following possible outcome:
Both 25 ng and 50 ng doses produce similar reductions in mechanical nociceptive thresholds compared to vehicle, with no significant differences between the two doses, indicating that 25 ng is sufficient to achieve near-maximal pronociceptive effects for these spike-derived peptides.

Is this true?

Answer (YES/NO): YES